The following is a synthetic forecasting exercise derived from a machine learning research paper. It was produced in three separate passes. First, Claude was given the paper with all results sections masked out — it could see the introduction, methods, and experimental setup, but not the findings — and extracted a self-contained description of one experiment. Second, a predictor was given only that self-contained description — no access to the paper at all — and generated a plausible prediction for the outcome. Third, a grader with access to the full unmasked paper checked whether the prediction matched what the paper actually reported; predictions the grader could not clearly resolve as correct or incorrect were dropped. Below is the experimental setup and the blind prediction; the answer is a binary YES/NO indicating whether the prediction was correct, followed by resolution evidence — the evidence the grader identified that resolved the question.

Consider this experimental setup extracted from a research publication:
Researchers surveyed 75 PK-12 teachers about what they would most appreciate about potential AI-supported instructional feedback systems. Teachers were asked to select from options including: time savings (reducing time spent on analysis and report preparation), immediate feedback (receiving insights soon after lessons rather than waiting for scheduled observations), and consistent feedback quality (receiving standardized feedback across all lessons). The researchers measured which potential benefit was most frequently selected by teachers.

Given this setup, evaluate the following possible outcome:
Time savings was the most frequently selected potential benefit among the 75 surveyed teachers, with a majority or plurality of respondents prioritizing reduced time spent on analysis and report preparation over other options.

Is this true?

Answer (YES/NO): YES